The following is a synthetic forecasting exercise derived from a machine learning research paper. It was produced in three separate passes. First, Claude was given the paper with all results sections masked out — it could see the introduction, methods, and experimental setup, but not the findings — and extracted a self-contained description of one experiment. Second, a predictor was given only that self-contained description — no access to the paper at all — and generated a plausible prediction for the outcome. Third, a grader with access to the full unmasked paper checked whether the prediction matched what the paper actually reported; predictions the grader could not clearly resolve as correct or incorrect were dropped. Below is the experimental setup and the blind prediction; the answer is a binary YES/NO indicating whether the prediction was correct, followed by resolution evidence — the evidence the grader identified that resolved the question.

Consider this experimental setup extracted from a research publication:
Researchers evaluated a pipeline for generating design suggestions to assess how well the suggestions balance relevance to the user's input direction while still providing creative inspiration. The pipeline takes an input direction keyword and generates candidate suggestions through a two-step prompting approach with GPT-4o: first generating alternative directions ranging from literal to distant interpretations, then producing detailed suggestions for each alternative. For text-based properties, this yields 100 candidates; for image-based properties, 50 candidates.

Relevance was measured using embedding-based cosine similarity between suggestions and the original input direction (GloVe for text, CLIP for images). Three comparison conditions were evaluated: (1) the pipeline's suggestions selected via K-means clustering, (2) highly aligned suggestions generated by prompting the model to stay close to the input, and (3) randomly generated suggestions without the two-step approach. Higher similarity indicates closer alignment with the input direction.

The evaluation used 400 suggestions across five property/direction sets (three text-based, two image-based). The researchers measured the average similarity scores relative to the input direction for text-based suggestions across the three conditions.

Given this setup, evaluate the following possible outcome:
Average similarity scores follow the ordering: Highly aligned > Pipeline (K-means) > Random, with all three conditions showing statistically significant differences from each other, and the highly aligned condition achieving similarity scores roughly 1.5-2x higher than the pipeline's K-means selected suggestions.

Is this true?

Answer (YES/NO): NO